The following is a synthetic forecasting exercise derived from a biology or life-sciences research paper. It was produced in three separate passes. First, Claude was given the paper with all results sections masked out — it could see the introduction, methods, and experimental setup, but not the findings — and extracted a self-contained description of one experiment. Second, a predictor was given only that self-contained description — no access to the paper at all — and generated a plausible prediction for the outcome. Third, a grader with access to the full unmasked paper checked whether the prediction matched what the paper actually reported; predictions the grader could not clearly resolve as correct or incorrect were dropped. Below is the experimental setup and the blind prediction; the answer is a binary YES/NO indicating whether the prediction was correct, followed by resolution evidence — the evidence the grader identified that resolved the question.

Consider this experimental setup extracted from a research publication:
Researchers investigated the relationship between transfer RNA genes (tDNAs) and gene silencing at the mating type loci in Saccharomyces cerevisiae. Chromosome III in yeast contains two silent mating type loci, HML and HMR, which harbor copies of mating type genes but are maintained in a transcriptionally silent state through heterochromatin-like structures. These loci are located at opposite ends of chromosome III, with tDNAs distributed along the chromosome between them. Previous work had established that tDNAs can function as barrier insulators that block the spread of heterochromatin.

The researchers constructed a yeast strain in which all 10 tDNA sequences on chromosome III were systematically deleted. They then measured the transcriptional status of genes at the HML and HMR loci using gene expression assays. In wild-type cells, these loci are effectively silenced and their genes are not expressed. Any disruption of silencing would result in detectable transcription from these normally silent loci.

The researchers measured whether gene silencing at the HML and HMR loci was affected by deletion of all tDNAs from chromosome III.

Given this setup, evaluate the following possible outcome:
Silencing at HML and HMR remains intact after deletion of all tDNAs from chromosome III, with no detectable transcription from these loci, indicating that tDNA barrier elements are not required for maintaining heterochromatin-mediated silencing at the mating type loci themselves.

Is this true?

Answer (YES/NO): NO